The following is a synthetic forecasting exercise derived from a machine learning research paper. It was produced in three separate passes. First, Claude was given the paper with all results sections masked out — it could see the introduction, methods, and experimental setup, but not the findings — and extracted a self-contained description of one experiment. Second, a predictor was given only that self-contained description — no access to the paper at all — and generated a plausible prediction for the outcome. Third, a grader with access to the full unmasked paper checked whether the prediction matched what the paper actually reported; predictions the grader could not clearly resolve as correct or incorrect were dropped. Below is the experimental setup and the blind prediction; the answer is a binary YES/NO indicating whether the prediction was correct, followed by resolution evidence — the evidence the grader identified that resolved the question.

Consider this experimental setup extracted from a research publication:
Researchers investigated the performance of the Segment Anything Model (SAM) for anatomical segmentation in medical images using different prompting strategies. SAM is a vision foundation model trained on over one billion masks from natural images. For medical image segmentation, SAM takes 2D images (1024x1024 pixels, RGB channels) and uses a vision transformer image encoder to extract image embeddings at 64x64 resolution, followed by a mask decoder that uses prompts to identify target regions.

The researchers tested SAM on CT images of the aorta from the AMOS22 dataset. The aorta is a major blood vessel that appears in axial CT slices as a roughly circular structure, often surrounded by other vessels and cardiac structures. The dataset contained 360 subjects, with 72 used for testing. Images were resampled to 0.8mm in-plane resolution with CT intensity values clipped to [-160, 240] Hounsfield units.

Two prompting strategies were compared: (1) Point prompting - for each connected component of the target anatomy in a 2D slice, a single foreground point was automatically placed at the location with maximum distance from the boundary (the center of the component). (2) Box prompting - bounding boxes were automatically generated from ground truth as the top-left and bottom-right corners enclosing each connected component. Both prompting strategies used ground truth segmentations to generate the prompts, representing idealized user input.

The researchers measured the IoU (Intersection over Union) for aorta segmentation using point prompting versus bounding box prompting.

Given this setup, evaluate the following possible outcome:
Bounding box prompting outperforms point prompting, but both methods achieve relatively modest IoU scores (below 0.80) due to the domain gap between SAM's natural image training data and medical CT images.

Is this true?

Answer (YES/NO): NO